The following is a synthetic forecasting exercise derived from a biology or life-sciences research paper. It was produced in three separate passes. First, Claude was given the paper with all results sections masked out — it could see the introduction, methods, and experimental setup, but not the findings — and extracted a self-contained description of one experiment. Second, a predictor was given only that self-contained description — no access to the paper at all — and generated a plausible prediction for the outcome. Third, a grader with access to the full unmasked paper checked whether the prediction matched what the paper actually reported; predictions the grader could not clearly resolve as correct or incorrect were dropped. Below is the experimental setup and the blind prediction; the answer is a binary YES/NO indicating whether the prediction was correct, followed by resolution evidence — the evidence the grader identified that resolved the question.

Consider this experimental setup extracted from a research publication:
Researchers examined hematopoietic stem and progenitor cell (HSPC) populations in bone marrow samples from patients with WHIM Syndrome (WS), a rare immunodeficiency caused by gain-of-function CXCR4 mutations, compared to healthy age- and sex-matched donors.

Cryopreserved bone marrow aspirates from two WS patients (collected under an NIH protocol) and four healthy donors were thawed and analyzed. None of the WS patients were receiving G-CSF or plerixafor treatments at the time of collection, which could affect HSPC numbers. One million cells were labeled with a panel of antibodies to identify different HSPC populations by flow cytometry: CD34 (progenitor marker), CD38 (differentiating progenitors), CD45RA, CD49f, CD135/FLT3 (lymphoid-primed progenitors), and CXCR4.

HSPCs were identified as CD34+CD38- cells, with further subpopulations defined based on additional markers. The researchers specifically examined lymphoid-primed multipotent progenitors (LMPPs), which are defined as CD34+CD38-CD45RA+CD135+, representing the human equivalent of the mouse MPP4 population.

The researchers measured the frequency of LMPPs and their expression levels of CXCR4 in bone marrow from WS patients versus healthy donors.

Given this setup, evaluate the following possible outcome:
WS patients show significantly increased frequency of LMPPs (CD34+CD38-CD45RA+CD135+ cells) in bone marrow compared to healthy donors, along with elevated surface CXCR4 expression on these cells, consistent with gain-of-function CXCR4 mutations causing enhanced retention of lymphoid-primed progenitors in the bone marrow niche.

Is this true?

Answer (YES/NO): NO